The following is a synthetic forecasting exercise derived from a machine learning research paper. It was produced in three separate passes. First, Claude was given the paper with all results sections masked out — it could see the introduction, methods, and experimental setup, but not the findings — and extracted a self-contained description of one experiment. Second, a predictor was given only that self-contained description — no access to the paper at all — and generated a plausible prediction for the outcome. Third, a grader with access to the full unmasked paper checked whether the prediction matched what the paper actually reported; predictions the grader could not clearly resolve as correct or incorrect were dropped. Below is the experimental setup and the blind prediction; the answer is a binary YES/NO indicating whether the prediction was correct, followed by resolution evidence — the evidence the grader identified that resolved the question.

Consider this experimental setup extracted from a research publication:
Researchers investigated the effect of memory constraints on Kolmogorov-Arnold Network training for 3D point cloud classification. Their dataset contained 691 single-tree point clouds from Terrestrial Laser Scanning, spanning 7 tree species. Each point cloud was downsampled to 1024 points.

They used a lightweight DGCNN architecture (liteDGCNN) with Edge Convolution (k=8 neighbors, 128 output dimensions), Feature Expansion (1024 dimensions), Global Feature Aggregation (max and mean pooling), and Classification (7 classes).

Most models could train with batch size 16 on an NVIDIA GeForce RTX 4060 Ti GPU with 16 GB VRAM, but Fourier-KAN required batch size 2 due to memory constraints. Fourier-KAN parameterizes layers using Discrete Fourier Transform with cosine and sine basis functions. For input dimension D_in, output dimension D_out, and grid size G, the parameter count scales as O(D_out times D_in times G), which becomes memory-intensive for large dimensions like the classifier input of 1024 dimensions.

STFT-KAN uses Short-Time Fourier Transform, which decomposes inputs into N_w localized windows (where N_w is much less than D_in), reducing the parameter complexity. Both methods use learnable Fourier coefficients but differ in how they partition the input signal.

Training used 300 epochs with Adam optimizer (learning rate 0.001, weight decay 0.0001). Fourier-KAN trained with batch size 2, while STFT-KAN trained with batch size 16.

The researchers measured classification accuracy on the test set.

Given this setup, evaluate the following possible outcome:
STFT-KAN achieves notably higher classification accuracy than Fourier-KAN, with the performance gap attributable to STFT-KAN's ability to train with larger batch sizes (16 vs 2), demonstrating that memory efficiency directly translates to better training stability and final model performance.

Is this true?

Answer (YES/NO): NO